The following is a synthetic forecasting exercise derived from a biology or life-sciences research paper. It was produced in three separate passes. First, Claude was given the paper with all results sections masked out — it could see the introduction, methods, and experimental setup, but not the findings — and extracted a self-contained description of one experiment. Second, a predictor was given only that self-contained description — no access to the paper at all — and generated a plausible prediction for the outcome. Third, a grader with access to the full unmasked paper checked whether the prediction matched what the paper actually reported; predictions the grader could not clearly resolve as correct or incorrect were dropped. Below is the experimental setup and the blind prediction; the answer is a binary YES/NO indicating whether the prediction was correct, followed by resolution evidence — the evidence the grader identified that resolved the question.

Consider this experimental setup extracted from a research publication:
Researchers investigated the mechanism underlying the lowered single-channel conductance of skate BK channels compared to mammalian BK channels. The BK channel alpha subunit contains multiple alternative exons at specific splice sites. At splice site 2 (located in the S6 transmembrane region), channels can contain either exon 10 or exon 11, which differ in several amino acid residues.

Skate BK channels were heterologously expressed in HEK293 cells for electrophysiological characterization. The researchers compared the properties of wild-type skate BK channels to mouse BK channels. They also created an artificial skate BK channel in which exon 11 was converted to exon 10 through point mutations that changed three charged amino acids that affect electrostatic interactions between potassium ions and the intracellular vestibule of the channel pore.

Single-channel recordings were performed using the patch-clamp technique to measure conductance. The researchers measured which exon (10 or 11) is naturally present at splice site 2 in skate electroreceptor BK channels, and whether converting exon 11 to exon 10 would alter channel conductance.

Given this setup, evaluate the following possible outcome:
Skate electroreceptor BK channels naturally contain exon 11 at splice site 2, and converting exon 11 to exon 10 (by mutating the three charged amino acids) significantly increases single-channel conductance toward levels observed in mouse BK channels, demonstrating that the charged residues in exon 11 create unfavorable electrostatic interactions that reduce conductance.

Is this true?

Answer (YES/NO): YES